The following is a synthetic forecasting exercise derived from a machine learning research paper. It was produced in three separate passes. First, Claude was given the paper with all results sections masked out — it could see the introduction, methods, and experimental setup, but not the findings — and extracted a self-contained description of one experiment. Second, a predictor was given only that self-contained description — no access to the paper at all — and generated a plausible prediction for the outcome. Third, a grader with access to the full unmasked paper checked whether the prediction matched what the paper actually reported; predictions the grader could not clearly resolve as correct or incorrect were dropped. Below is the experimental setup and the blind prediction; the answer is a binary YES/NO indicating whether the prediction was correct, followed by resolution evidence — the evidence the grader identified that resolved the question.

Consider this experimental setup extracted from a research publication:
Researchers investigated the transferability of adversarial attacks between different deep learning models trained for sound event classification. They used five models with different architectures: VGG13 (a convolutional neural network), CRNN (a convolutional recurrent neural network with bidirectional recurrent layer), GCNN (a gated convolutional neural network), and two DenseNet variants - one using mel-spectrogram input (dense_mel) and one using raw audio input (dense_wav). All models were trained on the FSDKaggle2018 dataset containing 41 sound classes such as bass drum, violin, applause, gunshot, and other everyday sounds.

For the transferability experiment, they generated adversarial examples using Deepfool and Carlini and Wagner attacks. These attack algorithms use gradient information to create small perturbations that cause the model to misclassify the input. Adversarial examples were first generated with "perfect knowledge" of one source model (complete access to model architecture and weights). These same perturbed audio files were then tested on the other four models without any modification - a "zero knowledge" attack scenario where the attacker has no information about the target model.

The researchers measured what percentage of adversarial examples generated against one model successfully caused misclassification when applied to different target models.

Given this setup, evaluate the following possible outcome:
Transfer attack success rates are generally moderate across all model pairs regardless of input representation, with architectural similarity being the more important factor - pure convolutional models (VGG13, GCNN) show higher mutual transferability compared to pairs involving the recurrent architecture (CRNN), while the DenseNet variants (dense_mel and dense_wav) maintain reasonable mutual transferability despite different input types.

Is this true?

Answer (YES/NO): NO